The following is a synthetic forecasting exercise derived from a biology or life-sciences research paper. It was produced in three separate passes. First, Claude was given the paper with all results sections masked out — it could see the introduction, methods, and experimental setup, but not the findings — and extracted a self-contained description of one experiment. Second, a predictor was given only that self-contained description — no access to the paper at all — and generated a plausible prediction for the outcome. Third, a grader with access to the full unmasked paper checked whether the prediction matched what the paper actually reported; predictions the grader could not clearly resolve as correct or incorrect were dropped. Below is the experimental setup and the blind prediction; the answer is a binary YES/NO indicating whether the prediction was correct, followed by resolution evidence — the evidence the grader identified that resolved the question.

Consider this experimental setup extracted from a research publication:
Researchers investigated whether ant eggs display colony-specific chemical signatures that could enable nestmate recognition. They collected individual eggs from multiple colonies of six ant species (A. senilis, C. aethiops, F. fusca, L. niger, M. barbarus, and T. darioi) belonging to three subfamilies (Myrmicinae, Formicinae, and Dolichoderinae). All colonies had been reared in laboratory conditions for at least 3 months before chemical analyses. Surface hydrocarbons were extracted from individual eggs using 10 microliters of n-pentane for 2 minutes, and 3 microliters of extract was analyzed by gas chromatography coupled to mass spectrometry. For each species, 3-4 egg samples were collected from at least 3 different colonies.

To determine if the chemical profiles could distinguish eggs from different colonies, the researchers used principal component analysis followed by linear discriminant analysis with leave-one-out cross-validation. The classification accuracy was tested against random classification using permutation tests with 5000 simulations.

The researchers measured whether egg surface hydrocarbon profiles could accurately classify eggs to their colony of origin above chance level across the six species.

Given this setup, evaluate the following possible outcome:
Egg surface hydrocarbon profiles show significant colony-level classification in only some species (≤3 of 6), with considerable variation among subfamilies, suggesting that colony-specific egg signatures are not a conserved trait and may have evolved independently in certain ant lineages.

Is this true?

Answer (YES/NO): NO